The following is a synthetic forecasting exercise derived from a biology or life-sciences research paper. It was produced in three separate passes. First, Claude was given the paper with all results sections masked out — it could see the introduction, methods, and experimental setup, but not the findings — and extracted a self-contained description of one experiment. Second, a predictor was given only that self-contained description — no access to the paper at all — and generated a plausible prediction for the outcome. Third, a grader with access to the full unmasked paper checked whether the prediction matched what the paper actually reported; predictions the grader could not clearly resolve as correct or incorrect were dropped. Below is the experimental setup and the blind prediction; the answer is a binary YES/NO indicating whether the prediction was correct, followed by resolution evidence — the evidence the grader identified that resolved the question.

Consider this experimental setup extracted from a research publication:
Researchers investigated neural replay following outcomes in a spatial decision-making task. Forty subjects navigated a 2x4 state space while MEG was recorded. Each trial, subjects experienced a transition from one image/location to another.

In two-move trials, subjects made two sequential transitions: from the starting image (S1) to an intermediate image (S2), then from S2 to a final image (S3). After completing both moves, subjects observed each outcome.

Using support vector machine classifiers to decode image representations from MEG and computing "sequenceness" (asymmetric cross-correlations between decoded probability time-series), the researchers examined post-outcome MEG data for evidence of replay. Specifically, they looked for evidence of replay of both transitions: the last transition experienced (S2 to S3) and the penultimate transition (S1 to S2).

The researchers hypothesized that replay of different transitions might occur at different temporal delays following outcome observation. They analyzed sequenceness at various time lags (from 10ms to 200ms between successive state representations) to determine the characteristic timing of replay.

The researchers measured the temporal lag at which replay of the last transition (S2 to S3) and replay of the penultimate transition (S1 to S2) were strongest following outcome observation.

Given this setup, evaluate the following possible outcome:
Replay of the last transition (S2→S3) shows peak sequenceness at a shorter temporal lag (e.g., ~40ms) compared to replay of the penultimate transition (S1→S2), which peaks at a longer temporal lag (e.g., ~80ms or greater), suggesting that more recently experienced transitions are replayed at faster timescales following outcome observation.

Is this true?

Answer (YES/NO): NO